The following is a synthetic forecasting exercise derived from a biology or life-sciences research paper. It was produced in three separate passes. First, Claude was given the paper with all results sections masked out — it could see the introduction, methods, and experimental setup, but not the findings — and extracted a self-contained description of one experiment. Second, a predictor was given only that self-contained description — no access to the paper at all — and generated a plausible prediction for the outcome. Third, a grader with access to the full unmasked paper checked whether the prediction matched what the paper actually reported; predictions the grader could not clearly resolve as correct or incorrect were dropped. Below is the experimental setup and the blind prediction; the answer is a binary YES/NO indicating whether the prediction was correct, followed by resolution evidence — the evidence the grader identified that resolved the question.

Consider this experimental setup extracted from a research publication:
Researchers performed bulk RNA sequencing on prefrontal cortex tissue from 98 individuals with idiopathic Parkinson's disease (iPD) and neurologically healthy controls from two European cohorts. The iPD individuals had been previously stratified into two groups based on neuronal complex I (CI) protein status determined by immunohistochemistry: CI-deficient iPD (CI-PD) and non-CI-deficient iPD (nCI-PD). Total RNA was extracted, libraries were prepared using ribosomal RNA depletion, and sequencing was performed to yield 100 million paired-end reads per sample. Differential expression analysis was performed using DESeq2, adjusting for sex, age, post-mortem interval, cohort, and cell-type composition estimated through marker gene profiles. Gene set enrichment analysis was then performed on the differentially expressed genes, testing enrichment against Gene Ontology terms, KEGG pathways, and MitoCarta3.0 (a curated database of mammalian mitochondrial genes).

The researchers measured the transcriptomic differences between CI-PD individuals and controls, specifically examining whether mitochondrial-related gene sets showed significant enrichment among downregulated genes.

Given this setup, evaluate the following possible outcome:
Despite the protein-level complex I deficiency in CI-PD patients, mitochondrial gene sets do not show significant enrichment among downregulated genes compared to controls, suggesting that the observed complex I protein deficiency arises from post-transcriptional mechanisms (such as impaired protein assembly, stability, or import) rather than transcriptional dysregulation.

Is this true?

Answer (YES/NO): NO